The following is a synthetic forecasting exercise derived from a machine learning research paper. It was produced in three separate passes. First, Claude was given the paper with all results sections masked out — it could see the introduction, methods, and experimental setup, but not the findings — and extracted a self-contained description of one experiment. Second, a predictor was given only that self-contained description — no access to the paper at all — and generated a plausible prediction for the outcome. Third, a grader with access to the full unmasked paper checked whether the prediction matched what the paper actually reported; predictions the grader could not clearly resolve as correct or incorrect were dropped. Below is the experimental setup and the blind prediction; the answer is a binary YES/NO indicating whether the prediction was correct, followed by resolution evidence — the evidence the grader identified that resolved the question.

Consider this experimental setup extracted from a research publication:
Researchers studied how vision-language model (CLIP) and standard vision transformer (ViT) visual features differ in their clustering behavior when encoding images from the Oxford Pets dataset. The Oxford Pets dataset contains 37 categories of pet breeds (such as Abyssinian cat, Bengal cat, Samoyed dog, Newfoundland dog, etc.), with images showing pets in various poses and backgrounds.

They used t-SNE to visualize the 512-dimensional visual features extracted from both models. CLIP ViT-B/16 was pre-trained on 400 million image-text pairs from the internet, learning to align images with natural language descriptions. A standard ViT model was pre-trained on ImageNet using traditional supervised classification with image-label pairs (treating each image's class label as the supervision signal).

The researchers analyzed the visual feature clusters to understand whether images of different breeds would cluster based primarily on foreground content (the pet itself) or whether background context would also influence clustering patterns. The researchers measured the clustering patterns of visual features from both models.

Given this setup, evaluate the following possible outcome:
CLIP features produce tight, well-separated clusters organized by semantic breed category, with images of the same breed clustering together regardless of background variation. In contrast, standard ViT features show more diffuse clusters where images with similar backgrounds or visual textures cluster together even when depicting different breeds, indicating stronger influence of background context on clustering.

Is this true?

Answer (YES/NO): NO